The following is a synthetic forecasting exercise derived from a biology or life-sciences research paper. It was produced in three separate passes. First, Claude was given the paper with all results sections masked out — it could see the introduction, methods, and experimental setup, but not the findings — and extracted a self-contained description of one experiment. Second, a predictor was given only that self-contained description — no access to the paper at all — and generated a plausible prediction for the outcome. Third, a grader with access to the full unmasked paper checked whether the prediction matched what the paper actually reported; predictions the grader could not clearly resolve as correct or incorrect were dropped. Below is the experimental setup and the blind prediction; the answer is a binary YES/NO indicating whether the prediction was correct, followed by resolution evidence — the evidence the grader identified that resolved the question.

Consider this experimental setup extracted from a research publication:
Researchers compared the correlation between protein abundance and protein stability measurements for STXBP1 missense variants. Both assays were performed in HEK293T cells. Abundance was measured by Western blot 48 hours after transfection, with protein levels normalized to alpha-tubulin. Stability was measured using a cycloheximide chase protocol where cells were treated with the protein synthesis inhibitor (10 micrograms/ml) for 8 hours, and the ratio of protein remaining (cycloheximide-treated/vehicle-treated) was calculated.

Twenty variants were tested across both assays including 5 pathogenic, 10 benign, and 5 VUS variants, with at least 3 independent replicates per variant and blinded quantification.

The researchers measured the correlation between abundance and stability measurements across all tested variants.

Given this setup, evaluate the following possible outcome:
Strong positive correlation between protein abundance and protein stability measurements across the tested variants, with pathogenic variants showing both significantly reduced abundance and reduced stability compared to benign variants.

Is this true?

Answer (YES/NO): YES